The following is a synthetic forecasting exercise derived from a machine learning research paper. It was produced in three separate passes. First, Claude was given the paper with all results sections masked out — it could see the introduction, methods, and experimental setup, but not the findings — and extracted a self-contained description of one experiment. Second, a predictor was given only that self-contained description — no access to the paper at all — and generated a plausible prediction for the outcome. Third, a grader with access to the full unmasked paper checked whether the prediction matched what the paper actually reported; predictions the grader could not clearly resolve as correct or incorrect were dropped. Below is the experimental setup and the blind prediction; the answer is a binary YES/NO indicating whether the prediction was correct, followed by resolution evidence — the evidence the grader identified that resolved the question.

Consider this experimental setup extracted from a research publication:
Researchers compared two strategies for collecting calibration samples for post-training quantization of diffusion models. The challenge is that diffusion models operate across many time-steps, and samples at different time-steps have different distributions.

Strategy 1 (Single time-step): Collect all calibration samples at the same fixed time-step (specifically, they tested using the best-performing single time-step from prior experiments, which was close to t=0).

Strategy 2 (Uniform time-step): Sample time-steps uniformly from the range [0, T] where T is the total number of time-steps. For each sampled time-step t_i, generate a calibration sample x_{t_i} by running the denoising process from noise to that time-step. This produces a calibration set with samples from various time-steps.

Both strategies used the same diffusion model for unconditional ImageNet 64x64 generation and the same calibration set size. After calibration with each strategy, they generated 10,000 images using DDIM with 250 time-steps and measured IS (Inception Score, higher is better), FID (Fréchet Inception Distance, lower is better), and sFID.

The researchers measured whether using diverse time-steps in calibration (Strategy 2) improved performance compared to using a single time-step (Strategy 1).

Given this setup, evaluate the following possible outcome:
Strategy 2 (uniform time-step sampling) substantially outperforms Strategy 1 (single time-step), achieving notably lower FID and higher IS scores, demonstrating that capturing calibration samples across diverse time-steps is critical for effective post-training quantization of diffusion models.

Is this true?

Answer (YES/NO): YES